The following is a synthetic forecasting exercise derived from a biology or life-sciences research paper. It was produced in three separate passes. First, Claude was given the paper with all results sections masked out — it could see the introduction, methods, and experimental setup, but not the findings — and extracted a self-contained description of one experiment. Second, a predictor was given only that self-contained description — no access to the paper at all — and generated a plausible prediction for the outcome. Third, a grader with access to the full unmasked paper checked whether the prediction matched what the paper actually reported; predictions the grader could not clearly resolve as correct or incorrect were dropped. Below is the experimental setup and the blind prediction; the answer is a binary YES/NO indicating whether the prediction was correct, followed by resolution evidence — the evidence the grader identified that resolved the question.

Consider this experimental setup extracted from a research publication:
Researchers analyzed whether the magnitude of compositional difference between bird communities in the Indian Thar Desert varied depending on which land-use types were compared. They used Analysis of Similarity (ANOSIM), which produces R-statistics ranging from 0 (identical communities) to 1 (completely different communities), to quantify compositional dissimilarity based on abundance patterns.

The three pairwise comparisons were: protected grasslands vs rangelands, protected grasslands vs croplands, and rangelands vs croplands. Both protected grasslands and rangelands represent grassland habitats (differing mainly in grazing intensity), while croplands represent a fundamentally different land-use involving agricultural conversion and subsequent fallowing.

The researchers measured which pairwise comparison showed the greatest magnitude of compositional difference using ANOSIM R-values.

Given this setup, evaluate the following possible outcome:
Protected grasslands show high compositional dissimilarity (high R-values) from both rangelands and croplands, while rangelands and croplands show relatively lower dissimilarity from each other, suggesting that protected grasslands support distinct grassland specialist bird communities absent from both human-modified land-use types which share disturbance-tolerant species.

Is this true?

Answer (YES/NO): NO